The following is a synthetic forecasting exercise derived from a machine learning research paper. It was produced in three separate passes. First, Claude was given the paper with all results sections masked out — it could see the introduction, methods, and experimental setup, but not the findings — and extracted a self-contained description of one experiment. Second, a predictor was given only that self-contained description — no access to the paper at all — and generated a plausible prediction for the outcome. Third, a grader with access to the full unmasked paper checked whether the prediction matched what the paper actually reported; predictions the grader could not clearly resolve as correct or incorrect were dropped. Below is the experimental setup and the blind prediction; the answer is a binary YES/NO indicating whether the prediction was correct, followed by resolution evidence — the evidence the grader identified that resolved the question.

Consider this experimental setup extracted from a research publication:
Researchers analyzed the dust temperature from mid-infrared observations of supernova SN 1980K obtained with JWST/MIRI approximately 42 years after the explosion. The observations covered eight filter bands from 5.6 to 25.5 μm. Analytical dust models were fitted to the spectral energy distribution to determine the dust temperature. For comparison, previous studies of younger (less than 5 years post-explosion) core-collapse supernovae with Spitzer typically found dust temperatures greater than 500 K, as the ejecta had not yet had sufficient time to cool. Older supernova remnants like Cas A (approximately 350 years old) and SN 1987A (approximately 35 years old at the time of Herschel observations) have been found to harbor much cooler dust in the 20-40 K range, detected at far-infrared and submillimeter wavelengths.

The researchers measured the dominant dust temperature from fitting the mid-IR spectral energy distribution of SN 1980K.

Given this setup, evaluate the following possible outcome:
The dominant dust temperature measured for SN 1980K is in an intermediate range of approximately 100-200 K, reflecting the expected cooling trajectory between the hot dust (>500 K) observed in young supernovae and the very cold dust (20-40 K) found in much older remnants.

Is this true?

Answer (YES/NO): YES